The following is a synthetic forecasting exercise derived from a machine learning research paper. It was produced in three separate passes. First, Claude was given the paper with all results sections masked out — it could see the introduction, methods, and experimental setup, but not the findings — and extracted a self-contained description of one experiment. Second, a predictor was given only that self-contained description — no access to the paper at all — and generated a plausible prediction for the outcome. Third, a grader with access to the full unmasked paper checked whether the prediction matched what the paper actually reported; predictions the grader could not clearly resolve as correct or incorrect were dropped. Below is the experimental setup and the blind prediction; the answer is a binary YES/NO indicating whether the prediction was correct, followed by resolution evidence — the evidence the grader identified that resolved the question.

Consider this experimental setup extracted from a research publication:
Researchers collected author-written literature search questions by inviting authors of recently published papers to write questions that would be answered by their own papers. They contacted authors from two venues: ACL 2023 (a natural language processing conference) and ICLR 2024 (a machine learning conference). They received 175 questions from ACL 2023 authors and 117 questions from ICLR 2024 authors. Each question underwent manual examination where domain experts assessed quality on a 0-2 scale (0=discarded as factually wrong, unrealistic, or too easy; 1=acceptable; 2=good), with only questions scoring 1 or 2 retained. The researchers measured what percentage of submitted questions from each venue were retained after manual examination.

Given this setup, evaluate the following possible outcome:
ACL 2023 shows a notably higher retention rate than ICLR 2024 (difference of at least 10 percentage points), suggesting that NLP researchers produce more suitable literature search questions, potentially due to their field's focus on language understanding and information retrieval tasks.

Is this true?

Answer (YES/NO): YES